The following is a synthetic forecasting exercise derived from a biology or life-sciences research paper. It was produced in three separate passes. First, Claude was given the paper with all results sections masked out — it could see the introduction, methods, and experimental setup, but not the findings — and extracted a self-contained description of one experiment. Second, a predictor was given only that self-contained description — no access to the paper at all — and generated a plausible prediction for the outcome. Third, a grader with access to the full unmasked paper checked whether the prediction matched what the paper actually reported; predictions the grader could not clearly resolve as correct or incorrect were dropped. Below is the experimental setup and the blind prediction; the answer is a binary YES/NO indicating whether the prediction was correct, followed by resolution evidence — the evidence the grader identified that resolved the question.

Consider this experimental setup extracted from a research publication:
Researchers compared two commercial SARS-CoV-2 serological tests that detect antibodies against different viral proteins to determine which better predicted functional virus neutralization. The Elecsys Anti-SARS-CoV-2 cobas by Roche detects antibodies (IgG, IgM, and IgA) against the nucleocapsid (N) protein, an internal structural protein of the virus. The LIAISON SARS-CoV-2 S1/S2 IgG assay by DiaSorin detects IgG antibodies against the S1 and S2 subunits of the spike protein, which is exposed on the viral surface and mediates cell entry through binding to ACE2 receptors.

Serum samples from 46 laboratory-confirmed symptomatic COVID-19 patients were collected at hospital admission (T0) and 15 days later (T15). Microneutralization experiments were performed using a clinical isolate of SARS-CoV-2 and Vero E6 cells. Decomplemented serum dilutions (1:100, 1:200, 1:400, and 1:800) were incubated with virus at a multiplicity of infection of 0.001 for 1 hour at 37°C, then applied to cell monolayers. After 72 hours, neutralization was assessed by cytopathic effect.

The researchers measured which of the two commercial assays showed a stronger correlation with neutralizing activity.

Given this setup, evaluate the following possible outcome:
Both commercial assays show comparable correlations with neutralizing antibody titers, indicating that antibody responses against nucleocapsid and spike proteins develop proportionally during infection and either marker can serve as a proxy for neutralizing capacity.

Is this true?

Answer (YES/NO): NO